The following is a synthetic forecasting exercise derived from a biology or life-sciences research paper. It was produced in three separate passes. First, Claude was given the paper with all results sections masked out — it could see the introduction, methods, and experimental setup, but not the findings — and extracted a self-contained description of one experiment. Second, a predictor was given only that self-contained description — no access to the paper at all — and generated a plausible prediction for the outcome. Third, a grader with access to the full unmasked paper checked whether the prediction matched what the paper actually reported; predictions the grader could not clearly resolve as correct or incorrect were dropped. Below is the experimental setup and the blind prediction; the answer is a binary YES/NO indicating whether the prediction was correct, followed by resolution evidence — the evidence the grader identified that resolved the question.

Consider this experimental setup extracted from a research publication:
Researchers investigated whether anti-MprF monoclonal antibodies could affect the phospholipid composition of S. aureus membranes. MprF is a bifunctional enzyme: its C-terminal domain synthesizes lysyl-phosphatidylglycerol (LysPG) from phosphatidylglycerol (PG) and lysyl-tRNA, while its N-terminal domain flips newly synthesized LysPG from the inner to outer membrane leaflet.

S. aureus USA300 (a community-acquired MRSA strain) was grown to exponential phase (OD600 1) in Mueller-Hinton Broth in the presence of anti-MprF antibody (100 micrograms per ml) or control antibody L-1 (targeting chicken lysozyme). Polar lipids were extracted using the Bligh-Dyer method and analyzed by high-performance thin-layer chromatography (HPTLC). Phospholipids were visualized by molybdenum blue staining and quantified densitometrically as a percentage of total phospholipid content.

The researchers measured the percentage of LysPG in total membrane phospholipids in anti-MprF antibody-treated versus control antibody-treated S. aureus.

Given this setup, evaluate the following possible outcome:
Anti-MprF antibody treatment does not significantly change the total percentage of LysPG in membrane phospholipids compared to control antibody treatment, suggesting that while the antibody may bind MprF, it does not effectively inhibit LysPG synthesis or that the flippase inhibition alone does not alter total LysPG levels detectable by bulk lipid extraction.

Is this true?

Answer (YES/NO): YES